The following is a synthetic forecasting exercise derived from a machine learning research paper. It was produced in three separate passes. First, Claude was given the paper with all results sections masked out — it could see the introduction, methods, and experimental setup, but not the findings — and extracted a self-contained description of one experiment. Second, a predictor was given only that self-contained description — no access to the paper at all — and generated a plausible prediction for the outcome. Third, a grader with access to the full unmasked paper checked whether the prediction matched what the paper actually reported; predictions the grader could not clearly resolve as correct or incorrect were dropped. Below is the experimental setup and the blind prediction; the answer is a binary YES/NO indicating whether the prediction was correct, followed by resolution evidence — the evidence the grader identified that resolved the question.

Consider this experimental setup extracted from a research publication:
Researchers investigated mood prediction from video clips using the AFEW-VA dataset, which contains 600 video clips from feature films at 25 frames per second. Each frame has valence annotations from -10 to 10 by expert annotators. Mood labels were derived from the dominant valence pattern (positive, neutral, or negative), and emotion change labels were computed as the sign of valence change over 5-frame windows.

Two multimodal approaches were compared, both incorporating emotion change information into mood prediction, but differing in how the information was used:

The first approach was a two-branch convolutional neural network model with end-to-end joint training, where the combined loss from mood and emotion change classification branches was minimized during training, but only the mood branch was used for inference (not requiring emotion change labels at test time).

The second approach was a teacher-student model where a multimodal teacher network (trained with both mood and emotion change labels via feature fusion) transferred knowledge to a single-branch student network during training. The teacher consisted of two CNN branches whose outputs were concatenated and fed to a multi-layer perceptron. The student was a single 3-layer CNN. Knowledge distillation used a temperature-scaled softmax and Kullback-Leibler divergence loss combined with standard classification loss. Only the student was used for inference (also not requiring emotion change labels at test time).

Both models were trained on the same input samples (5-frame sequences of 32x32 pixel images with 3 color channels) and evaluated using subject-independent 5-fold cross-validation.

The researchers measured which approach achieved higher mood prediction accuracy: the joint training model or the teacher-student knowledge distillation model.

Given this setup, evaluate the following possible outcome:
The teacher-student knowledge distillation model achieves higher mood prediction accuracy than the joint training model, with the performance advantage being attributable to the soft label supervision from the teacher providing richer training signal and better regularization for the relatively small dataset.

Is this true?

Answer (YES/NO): NO